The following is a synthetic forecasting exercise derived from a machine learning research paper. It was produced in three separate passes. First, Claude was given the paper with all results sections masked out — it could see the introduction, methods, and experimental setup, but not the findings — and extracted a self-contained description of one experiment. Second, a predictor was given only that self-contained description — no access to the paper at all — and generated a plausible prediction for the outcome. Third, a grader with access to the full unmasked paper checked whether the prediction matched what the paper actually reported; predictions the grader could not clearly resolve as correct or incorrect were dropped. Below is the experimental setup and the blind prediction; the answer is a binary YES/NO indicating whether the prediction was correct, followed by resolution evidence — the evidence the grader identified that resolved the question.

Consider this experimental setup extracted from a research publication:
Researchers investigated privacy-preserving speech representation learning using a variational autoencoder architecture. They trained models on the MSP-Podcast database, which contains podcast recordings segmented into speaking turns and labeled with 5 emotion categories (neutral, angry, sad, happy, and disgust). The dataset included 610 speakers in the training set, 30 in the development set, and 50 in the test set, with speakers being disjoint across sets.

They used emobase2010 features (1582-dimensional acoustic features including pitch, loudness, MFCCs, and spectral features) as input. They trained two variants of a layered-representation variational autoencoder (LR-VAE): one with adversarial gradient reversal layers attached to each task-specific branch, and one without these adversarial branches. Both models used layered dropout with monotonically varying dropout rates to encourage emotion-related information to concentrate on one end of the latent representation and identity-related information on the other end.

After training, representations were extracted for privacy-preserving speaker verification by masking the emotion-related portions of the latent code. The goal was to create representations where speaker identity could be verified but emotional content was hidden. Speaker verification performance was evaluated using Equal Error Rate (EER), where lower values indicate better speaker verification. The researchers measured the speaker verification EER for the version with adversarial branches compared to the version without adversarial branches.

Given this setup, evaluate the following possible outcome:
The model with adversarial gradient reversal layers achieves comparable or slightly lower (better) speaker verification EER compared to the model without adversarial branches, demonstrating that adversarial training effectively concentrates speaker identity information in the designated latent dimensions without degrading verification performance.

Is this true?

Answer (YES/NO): NO